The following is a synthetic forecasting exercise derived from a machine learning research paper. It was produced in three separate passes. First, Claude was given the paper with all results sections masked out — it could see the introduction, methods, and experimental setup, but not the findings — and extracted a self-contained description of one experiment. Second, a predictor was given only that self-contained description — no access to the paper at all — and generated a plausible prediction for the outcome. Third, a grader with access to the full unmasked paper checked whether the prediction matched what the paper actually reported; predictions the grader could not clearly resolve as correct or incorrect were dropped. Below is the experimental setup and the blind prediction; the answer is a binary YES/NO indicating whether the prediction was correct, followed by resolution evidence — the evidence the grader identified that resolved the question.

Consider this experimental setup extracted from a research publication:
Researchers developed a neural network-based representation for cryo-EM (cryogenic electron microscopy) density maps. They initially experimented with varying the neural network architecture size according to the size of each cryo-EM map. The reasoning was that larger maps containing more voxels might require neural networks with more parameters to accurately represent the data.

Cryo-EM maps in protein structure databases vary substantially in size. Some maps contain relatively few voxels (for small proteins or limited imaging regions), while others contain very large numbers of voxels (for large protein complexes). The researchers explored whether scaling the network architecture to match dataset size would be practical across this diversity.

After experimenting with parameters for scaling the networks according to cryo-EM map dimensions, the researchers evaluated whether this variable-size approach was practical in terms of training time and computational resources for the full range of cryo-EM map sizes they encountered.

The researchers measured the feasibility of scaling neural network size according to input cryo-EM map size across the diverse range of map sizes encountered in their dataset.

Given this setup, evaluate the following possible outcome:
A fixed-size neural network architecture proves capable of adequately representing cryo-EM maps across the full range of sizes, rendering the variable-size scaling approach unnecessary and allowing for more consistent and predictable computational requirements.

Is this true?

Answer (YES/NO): YES